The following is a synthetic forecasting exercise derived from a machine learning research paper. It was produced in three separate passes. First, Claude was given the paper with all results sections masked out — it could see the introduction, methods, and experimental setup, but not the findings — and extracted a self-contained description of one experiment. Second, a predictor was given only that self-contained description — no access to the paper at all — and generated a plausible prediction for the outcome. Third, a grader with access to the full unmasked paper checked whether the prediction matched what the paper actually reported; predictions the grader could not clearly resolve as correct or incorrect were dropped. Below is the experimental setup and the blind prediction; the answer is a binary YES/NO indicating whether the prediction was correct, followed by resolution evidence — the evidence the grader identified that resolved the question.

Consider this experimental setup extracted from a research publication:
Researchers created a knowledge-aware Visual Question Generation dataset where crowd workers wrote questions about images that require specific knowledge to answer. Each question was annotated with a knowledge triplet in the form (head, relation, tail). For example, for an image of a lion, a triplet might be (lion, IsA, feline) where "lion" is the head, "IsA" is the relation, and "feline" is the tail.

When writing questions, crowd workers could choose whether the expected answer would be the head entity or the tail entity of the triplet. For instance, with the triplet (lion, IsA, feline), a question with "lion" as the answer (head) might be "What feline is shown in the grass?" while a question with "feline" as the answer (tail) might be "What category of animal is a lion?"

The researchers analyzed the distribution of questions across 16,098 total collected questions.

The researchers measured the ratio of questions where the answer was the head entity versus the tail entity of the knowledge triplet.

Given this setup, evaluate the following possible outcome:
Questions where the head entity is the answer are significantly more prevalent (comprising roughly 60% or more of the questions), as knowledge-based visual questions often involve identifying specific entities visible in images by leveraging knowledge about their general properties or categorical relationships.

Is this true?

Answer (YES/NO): YES